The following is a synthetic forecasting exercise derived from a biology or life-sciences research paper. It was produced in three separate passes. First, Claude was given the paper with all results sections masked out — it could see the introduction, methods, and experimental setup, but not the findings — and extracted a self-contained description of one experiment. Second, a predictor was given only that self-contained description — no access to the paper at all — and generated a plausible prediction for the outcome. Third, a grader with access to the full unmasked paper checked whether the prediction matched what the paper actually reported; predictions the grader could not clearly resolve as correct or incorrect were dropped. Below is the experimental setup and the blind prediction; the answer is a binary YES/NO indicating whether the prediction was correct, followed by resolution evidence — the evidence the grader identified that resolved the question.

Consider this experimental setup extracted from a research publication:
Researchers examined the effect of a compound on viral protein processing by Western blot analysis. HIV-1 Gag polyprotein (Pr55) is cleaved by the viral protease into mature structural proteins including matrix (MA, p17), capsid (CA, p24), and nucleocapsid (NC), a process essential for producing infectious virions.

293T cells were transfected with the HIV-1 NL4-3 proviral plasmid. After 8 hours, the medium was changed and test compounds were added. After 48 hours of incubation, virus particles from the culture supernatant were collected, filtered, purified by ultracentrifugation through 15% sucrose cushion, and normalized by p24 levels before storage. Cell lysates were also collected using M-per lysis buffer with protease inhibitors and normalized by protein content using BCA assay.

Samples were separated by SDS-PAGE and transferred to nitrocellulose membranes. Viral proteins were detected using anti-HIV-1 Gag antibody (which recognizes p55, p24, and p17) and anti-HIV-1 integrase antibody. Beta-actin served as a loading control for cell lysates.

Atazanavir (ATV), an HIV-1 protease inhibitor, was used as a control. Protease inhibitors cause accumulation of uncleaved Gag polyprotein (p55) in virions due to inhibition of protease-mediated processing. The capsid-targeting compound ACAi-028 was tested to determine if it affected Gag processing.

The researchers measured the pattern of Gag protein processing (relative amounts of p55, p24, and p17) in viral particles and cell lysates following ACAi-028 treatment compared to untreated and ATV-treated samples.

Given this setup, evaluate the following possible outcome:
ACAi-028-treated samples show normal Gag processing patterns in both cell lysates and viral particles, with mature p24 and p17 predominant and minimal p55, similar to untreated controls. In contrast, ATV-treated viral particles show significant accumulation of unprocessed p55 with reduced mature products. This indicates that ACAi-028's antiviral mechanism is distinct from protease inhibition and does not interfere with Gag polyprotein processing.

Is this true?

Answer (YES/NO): YES